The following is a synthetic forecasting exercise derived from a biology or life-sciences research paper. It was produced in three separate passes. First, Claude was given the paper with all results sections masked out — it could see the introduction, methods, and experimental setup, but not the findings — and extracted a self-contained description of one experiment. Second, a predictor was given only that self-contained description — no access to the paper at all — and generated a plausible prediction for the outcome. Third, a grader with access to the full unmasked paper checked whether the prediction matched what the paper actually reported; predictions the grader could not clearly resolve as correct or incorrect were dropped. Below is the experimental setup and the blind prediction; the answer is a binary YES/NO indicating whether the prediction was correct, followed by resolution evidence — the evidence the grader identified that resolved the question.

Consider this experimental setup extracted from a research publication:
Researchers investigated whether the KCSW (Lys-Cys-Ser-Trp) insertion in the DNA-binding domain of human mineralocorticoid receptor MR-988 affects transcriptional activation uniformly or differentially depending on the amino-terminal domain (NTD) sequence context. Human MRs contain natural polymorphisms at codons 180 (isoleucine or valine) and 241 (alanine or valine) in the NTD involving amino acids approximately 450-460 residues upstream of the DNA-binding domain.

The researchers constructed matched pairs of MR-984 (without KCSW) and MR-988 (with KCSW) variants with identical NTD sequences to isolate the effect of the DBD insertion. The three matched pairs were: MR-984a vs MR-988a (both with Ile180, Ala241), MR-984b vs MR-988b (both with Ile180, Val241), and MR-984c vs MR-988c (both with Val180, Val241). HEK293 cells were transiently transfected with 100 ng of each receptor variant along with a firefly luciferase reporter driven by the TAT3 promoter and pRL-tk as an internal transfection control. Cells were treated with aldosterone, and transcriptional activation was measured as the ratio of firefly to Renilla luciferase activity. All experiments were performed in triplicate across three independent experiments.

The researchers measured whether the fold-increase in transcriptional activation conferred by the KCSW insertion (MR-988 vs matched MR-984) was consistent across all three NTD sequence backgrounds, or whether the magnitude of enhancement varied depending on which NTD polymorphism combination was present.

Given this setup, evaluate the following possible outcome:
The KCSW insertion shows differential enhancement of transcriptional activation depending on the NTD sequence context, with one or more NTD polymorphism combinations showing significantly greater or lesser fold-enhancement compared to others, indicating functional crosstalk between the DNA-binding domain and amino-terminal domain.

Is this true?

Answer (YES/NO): YES